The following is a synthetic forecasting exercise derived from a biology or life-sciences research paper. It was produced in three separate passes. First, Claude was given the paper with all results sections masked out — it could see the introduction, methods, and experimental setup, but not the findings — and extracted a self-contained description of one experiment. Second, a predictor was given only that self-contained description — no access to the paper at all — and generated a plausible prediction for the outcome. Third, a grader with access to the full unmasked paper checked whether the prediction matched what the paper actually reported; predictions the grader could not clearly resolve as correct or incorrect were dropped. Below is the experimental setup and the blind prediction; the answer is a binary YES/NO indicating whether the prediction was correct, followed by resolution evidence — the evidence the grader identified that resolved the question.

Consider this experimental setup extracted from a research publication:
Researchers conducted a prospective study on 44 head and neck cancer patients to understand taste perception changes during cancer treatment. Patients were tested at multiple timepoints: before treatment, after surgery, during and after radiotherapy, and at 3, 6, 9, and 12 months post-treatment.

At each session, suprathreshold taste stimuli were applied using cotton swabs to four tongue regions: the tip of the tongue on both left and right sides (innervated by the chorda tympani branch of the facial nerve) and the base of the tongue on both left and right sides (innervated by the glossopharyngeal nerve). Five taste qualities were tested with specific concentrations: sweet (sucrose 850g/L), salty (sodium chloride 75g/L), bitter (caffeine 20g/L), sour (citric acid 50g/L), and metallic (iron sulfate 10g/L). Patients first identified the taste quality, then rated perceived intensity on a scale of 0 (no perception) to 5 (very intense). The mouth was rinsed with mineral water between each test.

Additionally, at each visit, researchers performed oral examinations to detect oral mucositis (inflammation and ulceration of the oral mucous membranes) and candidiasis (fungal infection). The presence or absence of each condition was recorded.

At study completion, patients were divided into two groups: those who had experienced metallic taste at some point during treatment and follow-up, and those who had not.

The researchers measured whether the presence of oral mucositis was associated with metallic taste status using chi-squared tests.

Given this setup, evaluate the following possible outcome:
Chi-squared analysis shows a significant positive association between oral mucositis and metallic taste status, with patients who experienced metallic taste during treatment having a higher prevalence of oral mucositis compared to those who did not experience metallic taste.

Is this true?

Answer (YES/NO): YES